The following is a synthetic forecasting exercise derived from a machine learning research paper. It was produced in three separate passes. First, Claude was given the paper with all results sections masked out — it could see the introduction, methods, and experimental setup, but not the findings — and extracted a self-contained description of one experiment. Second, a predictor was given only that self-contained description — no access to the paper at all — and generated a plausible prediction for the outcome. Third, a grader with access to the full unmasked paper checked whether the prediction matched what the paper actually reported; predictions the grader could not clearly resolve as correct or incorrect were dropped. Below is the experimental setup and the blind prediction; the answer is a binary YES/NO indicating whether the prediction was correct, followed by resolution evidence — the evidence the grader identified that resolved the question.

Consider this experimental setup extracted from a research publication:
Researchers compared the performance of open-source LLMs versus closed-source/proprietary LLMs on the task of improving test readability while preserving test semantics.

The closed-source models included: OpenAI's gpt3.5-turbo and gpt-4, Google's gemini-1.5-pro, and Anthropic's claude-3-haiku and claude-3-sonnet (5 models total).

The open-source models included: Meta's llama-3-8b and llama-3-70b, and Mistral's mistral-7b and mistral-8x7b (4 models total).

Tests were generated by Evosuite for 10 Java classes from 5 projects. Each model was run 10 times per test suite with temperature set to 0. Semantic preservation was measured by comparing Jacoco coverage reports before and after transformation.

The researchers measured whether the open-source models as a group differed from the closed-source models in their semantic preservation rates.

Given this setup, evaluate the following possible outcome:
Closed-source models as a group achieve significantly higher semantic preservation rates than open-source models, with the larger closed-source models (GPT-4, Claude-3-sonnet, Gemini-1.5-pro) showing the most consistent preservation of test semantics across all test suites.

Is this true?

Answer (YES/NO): NO